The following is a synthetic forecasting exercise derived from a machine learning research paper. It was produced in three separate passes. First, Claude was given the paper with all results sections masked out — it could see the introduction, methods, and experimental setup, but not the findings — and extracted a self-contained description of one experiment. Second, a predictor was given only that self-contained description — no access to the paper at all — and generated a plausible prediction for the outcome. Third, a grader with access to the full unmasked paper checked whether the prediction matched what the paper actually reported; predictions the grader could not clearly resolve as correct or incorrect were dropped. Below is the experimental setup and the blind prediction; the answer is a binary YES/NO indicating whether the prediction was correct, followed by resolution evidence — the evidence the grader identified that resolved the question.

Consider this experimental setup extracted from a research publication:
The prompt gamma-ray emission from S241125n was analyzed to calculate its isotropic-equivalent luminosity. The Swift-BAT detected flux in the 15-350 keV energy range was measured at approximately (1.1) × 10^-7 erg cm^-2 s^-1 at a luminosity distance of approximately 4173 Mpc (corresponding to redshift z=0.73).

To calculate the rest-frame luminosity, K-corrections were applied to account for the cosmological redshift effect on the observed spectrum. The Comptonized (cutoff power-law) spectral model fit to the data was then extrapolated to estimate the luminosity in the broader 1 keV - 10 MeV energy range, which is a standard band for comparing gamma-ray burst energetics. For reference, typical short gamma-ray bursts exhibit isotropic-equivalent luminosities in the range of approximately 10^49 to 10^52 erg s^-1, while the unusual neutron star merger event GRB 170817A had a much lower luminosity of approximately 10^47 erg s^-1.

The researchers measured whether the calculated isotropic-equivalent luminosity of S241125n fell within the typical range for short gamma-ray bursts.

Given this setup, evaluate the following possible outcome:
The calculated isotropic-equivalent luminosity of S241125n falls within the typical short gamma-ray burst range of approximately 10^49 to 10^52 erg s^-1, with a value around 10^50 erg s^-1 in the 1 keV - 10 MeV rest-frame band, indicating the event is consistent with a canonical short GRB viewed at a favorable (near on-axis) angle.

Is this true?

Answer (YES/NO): NO